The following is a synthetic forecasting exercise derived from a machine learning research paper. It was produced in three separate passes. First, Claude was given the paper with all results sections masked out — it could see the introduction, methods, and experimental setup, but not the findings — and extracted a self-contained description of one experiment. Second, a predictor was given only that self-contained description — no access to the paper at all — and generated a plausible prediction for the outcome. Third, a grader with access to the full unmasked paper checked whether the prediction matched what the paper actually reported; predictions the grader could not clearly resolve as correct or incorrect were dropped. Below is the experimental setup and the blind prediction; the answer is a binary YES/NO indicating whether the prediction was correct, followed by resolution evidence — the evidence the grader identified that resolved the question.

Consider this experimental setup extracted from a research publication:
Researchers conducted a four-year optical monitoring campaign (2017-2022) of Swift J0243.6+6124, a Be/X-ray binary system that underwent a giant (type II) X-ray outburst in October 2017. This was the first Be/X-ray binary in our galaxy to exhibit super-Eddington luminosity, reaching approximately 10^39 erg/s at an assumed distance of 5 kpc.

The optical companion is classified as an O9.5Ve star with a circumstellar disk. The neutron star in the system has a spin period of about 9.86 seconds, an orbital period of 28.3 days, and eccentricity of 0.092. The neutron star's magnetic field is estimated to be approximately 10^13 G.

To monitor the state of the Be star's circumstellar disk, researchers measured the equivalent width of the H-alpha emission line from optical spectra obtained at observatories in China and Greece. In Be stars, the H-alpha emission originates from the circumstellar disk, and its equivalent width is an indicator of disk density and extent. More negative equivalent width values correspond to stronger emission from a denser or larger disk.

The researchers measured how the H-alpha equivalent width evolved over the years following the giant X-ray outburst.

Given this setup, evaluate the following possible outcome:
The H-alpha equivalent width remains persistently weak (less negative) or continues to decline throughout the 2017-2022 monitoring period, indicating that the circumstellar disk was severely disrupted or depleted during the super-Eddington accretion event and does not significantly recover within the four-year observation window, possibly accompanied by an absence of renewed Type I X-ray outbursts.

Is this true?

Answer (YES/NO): NO